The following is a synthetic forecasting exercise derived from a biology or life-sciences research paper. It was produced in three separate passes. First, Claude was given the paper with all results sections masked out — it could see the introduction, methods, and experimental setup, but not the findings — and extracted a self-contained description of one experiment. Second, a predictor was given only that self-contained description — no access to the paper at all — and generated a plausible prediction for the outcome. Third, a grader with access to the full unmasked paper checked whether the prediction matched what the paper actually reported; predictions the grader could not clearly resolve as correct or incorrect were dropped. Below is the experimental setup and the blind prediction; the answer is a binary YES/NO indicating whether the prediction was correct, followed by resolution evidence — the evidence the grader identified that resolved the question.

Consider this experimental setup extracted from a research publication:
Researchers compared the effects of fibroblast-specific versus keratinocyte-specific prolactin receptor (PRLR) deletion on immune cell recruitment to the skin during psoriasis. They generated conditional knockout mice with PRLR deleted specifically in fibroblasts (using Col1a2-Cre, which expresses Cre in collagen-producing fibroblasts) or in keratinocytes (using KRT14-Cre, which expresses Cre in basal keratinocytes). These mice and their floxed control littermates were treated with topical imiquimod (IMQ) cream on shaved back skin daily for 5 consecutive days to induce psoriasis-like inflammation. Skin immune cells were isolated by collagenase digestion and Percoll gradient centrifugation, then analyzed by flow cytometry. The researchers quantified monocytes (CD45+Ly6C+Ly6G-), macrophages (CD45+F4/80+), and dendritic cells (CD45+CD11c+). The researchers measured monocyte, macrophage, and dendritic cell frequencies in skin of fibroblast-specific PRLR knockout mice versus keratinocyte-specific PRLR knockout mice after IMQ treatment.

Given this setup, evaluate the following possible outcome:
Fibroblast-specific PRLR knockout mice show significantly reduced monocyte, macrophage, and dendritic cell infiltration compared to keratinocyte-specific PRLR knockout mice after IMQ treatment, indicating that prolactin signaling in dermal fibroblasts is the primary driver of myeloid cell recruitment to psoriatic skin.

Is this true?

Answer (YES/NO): NO